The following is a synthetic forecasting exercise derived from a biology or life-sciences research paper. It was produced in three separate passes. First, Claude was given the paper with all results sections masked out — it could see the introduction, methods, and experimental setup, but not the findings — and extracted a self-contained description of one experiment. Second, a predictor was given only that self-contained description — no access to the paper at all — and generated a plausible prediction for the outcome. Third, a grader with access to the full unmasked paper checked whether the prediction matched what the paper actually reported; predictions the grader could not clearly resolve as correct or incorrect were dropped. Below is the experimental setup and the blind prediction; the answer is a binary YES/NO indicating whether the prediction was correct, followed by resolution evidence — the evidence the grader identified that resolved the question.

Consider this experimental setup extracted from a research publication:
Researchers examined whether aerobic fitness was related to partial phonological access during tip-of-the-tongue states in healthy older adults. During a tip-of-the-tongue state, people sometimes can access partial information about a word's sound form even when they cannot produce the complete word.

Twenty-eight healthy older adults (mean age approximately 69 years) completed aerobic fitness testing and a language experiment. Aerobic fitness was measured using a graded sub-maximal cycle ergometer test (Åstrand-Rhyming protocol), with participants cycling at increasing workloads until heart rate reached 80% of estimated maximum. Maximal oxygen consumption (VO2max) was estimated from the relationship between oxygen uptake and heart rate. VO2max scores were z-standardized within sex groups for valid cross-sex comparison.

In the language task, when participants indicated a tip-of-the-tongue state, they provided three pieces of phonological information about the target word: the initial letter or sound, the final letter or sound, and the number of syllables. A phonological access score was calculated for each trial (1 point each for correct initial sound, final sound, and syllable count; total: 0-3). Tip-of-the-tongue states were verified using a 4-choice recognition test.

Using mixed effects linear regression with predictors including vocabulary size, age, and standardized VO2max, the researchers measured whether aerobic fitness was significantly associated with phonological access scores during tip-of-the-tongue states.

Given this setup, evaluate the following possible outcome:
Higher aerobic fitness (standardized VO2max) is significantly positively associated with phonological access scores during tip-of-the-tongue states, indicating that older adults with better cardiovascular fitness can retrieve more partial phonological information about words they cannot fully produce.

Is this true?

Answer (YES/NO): NO